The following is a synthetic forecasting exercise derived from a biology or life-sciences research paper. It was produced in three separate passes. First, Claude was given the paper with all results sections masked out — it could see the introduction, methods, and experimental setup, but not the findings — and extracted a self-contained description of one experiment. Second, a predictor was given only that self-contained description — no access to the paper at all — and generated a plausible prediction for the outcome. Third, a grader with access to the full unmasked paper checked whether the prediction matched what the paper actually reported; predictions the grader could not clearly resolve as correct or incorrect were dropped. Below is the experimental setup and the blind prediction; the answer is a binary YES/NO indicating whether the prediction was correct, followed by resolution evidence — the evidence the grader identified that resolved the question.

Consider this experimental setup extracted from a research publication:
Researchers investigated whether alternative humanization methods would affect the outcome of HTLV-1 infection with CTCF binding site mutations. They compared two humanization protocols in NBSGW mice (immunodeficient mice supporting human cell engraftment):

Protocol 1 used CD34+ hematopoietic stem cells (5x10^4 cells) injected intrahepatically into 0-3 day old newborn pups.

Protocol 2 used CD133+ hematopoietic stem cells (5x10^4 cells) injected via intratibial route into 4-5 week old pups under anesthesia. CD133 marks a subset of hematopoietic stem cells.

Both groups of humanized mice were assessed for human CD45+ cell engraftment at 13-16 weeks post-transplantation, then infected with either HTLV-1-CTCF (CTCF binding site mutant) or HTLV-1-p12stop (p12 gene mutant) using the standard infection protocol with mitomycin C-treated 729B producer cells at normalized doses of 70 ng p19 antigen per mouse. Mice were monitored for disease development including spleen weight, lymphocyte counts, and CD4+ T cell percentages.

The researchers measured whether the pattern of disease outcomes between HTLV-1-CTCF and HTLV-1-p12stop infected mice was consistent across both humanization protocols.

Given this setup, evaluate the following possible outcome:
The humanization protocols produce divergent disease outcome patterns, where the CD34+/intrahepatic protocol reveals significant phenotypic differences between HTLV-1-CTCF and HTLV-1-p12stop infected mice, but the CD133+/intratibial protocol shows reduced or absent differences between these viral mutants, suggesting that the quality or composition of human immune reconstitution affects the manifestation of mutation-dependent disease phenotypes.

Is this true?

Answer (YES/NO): YES